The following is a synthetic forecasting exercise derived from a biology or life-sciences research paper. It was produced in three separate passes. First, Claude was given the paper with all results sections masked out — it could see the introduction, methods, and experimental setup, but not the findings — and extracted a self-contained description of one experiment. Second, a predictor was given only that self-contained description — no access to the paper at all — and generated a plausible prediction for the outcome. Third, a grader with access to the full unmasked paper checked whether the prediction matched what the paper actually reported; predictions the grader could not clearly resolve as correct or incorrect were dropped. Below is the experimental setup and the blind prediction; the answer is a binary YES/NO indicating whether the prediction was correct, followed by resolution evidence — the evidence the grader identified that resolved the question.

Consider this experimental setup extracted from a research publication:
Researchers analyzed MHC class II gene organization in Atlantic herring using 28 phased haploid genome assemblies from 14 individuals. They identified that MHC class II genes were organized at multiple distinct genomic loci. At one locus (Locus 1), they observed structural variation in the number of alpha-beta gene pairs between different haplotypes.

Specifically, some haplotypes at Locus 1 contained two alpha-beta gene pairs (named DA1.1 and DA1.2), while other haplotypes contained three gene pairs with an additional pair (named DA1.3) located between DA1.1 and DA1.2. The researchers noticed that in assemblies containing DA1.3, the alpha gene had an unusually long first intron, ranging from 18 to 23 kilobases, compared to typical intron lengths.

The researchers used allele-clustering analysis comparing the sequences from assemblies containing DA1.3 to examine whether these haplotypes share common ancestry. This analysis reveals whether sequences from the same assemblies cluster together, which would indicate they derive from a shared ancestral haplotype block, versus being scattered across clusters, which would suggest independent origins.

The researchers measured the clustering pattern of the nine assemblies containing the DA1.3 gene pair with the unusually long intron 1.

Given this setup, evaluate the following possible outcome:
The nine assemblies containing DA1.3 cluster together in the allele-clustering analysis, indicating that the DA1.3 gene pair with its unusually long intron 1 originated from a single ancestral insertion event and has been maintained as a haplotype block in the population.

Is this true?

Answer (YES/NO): YES